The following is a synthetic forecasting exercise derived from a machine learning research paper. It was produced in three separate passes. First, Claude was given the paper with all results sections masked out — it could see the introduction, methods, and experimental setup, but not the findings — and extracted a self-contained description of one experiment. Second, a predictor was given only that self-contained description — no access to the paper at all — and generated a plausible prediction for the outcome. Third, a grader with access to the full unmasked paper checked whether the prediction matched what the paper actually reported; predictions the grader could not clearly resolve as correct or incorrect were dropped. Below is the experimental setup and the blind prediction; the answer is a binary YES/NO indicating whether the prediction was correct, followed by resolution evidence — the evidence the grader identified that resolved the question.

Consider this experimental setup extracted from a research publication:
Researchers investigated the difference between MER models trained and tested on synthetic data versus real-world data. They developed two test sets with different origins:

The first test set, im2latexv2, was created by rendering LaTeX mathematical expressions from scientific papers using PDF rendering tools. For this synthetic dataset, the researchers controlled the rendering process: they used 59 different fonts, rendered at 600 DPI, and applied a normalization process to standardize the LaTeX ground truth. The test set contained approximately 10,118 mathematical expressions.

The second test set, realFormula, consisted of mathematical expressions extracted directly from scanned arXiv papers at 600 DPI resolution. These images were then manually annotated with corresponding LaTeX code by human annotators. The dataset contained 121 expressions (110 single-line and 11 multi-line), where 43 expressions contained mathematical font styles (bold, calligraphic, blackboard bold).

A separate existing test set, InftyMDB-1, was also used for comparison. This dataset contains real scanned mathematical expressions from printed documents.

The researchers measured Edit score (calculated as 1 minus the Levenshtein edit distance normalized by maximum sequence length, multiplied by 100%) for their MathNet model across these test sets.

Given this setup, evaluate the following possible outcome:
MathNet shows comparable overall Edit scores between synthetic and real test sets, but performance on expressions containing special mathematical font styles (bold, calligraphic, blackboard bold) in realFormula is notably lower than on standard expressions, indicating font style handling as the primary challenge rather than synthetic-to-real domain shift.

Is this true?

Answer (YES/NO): NO